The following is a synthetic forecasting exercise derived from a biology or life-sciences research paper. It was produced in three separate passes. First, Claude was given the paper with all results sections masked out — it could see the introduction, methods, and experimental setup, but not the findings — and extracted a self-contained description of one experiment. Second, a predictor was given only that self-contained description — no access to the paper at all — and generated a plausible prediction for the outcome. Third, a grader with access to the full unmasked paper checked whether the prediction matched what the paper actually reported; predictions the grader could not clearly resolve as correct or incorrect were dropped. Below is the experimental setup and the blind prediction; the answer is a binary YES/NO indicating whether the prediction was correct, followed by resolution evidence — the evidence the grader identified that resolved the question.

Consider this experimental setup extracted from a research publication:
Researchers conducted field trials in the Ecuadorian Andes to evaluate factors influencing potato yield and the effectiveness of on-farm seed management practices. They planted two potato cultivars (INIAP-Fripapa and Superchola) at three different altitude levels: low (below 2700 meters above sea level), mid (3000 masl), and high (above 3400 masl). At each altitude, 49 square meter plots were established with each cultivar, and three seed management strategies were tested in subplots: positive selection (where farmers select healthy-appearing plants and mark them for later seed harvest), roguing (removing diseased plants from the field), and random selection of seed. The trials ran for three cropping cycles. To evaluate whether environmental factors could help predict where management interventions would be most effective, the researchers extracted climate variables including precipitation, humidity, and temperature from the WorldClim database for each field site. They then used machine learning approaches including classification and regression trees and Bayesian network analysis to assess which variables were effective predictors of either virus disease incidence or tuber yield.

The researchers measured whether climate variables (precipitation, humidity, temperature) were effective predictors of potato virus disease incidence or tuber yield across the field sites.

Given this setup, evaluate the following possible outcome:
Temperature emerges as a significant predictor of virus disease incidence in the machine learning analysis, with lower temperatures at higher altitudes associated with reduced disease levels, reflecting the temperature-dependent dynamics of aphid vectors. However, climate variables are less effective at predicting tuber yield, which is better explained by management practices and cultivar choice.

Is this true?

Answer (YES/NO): NO